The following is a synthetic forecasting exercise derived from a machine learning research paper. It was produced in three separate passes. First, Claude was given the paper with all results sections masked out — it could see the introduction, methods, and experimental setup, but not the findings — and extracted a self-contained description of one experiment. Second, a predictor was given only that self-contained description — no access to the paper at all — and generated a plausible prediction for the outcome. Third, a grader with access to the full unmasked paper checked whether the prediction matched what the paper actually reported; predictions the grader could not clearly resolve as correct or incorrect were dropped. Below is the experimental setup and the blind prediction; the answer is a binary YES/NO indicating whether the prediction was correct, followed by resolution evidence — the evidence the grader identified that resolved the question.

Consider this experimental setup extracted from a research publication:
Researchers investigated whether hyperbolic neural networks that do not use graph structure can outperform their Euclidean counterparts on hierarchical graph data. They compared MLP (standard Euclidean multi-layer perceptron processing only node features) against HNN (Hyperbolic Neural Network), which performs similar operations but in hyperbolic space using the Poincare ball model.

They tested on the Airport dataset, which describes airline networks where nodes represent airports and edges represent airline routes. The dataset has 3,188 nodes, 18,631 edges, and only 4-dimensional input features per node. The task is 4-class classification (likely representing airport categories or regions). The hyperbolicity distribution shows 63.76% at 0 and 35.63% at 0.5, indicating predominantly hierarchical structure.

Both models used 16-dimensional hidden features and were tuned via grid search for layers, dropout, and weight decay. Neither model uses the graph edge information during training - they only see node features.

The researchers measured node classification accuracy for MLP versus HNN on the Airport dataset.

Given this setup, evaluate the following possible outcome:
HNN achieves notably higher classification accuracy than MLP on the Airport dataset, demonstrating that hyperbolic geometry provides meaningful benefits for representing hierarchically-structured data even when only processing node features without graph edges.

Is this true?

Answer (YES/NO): YES